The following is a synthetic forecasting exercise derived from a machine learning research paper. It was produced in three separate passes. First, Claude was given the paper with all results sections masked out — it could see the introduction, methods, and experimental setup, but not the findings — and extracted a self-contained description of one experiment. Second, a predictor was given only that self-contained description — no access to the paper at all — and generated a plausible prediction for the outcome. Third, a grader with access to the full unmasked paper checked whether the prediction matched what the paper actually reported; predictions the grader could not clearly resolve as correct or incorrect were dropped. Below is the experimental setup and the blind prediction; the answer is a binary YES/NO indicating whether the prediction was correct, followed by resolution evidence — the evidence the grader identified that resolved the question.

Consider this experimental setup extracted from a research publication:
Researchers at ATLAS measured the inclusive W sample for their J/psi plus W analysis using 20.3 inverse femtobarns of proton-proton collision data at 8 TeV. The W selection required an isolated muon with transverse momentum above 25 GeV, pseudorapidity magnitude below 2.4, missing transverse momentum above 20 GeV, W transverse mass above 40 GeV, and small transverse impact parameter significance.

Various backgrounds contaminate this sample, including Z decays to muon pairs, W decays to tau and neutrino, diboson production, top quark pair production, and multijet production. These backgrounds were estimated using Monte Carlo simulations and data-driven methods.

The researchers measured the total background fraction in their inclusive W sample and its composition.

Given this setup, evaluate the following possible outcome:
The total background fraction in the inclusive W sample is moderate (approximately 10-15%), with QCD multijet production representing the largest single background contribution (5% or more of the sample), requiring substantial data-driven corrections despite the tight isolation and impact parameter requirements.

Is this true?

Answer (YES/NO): NO